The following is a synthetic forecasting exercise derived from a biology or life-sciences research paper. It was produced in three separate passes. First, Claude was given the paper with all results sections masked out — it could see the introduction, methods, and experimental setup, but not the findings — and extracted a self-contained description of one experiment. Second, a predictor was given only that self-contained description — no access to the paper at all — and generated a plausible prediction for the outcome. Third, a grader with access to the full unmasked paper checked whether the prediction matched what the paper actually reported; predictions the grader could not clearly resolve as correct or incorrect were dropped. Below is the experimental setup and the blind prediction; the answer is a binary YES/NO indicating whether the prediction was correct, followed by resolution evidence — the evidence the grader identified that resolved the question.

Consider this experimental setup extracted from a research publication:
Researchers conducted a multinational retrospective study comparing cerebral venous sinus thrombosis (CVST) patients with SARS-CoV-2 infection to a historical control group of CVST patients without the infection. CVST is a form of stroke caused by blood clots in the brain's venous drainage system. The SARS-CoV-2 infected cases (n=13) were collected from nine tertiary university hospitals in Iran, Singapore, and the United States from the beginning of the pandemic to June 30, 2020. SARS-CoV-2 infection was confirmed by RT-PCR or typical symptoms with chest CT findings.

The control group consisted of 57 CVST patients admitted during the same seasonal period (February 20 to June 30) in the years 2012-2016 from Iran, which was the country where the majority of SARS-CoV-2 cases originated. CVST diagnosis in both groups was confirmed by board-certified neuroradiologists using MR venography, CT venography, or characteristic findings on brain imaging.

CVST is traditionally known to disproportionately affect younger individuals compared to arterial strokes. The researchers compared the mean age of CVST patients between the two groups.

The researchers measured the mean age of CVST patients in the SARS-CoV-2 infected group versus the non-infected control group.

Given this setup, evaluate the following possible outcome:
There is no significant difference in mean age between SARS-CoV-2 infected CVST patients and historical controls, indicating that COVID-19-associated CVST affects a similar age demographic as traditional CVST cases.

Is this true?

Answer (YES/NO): NO